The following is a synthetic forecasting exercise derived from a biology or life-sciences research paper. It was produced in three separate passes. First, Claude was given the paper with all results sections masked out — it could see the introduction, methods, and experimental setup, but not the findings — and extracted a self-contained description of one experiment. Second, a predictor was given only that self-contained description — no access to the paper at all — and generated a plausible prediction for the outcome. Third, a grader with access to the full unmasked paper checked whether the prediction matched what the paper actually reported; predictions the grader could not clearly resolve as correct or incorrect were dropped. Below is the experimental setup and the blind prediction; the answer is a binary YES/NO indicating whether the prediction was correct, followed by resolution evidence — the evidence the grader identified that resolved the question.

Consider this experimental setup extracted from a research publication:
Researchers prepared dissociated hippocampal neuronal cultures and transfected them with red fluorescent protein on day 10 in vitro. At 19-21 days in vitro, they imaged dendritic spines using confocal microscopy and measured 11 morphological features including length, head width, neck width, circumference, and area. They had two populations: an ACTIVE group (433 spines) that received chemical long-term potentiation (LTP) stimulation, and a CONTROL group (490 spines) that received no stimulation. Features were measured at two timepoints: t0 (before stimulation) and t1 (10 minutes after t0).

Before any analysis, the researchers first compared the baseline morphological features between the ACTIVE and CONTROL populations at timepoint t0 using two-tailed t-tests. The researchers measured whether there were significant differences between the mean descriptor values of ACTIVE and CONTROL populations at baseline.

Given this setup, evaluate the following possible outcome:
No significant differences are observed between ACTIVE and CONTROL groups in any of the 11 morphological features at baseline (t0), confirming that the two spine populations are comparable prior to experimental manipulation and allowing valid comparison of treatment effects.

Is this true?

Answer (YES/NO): NO